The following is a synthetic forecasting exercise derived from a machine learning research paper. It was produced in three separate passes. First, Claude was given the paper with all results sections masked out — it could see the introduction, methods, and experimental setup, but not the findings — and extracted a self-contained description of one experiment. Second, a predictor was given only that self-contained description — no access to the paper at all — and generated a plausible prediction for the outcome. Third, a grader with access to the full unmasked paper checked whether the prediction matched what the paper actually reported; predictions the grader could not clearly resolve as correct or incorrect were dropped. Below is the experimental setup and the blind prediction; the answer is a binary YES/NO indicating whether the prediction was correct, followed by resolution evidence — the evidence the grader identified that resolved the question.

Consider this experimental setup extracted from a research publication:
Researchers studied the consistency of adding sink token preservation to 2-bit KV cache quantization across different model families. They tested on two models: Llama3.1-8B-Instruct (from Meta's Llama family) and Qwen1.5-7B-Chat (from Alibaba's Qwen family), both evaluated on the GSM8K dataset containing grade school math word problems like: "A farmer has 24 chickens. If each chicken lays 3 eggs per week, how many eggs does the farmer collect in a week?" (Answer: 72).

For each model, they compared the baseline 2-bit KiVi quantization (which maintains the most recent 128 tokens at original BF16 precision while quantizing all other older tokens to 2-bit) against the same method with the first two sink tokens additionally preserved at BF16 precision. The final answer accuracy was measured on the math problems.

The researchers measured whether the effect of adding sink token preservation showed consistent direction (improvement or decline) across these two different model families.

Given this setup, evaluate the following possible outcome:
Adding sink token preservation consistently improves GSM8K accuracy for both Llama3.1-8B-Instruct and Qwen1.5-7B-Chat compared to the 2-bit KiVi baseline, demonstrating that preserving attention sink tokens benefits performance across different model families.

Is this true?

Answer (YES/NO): NO